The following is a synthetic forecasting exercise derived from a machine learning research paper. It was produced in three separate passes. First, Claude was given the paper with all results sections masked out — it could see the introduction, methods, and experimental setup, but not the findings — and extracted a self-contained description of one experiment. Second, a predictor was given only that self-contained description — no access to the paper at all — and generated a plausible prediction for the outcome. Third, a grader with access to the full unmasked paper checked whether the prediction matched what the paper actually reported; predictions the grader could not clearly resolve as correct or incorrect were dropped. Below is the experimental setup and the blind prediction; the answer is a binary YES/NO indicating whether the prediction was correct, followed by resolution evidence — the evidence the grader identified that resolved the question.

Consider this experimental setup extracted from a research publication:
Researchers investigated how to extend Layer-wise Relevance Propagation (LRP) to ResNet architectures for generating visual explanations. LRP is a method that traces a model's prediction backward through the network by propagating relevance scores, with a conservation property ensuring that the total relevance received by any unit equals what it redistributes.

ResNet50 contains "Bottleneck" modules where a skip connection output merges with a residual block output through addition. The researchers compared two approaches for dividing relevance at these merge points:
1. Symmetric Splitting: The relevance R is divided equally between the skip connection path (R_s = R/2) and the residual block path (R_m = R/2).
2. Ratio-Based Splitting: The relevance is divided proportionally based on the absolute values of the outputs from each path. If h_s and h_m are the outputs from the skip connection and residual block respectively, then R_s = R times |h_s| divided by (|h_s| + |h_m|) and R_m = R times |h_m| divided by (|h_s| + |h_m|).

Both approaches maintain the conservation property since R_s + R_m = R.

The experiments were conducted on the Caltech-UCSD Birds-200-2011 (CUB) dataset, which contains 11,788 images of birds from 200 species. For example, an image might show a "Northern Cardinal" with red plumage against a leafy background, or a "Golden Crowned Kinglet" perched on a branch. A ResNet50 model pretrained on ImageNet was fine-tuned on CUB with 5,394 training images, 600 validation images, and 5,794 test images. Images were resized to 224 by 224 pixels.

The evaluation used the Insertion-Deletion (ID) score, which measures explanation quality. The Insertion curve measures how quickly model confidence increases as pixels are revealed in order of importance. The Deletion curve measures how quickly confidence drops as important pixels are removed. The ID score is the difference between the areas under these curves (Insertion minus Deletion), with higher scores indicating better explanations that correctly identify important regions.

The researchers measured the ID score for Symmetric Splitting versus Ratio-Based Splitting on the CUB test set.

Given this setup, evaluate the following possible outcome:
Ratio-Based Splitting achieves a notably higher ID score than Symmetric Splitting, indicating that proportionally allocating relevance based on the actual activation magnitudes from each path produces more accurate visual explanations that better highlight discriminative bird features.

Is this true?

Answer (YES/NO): YES